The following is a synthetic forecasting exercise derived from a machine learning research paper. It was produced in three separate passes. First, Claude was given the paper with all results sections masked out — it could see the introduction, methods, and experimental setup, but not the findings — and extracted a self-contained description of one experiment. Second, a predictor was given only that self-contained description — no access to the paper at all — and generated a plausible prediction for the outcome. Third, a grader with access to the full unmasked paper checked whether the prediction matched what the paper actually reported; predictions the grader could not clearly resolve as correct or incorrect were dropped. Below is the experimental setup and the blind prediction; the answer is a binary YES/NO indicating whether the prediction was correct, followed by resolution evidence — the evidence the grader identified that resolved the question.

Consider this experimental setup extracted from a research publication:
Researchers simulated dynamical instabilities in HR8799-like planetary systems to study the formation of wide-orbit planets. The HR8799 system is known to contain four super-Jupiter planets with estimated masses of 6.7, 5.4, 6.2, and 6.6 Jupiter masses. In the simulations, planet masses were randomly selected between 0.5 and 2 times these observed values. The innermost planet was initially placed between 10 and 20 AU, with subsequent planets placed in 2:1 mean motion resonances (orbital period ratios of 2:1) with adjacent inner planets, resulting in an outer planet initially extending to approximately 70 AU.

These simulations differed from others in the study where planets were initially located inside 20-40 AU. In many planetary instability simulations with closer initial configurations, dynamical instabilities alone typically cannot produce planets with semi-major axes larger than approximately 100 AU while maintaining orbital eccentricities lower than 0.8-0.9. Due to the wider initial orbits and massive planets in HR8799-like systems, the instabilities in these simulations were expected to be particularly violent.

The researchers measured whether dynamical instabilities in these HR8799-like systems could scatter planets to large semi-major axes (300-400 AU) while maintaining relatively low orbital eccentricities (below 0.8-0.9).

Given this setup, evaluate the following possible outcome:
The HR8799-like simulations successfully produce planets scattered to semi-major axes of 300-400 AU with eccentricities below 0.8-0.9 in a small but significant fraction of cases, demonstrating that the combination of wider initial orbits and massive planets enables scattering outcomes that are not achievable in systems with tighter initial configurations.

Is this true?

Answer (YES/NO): YES